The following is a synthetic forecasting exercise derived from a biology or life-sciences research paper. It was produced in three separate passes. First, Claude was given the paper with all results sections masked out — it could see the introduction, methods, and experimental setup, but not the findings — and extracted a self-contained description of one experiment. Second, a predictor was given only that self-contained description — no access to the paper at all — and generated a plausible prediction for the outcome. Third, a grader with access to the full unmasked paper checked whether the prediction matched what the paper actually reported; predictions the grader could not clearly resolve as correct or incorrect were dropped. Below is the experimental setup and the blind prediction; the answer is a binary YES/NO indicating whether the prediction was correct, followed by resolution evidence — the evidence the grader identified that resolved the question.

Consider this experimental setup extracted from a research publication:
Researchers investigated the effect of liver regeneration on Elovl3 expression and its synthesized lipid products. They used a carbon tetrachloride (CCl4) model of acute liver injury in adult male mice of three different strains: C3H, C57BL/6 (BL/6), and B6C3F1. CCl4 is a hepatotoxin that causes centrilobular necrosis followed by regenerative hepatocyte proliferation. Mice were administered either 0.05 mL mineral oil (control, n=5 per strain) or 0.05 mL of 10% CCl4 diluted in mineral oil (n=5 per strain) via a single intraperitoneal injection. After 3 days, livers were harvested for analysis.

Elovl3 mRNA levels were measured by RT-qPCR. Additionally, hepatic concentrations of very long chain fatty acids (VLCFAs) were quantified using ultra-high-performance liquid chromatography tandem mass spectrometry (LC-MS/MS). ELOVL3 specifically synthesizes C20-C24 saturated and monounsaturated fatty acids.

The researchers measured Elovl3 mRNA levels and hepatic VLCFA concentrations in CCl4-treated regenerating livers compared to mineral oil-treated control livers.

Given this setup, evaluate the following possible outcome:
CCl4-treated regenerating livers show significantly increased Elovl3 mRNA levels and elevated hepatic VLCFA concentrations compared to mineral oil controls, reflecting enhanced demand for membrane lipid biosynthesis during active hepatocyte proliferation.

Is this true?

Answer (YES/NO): NO